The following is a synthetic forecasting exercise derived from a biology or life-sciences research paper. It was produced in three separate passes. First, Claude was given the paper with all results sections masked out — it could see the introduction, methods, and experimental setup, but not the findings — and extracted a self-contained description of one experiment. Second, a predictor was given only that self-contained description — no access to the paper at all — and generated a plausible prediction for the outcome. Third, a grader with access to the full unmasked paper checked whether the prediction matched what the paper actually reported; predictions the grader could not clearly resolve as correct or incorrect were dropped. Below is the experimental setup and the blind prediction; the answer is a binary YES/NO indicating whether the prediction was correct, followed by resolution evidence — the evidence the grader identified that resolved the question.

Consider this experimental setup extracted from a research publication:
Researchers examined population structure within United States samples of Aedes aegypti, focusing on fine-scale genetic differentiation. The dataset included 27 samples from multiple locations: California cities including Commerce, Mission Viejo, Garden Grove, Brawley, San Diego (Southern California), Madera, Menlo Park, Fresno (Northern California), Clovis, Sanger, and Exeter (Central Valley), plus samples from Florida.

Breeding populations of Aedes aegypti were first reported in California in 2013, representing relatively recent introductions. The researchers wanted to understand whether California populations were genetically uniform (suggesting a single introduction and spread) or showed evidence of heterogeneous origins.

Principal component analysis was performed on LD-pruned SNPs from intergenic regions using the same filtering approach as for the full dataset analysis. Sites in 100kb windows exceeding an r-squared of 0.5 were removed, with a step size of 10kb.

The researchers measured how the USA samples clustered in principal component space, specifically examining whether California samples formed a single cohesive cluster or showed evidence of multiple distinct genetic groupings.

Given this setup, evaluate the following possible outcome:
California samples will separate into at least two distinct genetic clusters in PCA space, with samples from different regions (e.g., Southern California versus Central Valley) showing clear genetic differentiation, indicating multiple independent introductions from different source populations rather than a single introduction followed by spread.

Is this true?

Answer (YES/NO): YES